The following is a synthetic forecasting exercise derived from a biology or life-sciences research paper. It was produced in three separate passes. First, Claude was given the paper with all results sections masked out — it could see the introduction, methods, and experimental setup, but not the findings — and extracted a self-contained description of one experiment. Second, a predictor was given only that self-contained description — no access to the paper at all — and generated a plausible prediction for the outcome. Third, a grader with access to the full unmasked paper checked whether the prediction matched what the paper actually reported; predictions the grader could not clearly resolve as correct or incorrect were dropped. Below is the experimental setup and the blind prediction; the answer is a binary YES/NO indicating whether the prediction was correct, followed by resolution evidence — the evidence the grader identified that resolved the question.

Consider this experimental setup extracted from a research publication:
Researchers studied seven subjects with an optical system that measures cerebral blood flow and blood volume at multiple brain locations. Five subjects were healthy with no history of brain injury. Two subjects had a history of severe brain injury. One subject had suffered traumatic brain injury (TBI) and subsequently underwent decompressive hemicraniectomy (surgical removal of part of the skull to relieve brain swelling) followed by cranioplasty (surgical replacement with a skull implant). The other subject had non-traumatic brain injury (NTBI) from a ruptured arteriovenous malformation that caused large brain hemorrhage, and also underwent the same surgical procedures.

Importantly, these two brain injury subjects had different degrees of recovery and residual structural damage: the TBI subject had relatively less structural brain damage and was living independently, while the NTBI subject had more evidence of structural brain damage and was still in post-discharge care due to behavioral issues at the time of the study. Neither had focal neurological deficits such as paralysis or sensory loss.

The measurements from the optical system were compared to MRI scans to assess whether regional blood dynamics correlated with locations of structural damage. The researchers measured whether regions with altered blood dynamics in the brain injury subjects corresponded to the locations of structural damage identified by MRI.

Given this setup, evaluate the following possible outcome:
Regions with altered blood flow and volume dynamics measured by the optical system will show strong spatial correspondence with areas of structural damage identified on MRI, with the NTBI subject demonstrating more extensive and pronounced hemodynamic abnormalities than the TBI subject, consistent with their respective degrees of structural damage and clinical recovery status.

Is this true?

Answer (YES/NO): YES